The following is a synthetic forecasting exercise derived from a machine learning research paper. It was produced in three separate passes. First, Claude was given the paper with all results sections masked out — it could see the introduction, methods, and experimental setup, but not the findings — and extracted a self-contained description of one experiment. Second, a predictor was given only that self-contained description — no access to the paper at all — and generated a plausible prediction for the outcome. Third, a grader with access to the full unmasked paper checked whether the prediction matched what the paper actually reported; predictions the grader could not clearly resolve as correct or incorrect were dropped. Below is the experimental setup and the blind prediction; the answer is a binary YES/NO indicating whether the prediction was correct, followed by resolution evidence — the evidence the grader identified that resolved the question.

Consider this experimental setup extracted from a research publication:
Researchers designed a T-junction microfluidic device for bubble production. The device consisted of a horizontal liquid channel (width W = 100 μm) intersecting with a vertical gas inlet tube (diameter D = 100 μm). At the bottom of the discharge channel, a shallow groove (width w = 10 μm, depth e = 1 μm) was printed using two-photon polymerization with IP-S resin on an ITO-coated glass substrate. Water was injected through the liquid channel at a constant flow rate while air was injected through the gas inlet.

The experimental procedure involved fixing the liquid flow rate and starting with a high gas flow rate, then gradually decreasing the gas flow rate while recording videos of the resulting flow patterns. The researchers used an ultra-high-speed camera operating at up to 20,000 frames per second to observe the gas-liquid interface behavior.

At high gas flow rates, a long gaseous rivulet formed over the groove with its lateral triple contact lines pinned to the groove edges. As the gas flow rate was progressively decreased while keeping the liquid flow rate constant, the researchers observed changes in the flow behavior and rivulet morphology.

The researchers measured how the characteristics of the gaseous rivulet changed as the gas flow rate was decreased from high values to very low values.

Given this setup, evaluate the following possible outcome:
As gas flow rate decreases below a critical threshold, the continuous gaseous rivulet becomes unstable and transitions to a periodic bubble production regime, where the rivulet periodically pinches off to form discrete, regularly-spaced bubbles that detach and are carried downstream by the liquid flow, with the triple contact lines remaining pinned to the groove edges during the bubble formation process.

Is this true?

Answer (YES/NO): NO